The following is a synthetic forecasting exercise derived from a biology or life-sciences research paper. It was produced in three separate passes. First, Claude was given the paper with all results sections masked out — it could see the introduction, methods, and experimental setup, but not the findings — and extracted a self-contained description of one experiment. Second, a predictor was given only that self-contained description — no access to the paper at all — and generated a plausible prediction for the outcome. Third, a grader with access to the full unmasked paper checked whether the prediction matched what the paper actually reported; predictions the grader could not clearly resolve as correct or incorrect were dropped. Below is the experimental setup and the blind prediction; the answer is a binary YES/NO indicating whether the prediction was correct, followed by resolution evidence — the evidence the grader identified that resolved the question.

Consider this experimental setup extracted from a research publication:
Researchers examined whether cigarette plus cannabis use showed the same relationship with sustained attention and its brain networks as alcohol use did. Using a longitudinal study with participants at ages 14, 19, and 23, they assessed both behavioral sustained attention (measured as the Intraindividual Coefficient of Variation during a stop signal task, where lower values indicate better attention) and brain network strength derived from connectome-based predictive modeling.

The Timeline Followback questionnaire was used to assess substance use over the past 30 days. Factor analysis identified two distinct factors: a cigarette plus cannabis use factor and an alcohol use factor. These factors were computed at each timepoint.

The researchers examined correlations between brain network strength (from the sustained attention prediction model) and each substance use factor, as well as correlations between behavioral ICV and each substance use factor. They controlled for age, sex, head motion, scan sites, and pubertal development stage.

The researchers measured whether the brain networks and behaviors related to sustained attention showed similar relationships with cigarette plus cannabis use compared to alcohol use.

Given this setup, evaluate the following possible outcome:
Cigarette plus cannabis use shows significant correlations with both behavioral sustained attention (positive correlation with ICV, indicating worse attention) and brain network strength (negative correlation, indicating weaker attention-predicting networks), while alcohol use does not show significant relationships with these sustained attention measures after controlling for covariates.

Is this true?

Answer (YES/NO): NO